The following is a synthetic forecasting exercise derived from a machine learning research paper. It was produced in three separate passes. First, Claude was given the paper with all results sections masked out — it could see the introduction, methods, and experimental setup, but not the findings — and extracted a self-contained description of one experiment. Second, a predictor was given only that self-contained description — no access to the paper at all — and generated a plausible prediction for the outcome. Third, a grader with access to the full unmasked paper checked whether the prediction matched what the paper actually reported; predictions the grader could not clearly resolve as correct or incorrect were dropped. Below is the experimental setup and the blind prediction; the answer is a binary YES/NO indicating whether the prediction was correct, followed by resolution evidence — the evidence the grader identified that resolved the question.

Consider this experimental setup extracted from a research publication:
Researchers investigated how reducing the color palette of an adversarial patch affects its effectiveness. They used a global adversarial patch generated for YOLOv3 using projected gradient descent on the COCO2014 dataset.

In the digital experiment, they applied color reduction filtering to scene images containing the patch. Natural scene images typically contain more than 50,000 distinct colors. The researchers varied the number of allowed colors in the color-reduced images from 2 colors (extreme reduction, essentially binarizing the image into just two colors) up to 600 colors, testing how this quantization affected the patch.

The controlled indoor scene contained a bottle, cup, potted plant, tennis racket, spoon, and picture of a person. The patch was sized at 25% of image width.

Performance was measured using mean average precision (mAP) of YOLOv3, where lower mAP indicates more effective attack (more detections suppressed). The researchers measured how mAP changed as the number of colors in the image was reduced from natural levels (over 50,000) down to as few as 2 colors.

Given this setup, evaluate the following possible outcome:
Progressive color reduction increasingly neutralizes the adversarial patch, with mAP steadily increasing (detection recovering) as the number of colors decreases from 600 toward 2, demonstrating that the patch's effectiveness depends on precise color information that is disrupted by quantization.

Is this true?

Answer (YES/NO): NO